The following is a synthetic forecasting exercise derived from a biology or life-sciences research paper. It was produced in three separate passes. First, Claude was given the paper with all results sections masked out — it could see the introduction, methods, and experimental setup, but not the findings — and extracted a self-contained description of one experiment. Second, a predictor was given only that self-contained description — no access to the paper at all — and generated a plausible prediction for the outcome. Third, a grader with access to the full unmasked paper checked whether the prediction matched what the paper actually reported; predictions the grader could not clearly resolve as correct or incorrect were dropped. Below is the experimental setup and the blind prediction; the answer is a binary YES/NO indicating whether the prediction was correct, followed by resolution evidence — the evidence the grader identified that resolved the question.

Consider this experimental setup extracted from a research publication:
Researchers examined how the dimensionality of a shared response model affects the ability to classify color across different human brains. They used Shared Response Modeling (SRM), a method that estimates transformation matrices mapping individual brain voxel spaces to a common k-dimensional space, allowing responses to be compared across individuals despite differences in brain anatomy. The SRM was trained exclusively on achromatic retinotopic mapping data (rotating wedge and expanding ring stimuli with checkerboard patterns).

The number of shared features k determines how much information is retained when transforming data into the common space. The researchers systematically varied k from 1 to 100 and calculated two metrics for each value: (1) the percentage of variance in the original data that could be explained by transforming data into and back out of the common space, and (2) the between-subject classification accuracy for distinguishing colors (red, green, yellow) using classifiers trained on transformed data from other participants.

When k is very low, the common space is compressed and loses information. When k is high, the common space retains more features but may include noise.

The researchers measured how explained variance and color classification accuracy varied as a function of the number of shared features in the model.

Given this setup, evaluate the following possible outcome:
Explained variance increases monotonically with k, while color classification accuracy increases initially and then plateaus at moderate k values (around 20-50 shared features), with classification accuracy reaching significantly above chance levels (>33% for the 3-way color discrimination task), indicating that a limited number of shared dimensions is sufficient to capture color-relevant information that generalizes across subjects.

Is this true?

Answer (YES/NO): NO